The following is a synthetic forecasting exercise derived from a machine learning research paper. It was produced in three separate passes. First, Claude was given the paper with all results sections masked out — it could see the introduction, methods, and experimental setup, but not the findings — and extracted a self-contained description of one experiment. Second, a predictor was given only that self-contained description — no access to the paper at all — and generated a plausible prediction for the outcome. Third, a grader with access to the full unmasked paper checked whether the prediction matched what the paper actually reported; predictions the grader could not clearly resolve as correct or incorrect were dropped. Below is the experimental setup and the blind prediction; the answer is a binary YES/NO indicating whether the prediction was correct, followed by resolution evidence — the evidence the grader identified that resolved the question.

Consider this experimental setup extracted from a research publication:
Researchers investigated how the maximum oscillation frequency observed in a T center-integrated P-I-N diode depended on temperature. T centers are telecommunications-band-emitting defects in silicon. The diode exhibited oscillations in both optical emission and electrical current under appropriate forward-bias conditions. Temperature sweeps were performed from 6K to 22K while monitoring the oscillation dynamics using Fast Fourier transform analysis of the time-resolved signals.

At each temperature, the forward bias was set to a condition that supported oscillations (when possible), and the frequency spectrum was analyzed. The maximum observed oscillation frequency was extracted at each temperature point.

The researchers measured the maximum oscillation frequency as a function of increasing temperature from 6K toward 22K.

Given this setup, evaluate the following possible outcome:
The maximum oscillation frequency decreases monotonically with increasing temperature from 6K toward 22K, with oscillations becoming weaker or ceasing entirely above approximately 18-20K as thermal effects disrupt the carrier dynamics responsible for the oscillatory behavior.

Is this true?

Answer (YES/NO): YES